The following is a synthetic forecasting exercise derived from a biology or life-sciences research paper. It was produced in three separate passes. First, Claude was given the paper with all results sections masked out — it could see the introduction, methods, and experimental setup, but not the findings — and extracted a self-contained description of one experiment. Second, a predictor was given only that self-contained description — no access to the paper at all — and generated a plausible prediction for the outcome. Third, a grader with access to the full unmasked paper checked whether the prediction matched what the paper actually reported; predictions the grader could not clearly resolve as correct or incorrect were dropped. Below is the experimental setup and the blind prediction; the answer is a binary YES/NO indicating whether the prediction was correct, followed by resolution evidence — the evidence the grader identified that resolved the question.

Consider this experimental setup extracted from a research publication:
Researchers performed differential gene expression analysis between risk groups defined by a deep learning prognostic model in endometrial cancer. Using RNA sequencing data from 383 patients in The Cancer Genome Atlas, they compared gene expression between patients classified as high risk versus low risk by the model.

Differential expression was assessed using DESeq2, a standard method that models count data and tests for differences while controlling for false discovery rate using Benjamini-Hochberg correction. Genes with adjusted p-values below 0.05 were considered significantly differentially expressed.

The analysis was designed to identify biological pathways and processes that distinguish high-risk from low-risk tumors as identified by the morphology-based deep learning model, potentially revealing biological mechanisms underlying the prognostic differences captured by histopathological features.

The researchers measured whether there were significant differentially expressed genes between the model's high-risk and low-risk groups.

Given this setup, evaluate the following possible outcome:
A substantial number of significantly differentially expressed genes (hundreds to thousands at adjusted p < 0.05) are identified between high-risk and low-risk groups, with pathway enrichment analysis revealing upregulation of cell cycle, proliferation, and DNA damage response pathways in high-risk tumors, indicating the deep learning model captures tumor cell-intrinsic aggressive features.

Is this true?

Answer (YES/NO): NO